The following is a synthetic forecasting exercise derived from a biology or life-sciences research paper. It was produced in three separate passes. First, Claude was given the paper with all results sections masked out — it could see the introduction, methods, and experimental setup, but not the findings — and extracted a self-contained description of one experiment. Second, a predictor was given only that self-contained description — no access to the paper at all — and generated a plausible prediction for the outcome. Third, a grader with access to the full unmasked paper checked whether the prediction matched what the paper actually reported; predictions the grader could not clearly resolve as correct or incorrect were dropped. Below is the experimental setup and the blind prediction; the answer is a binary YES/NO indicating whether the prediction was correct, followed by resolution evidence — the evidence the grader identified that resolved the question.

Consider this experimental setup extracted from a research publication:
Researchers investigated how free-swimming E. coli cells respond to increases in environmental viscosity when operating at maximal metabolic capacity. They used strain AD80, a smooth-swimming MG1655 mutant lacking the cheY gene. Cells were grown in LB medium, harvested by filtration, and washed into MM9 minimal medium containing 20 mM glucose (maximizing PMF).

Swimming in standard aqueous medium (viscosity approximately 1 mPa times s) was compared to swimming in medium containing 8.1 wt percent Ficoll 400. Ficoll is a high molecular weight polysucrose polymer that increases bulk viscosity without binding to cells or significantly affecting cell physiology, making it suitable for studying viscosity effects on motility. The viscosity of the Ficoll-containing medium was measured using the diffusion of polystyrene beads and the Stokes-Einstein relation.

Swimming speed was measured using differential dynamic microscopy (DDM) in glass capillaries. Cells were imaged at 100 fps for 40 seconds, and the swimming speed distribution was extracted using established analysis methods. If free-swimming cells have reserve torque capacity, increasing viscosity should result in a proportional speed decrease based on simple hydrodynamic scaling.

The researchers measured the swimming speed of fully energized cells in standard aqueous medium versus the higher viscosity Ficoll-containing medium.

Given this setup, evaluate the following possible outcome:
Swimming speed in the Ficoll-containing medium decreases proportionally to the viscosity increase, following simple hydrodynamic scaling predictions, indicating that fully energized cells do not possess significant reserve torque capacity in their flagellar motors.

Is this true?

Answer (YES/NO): YES